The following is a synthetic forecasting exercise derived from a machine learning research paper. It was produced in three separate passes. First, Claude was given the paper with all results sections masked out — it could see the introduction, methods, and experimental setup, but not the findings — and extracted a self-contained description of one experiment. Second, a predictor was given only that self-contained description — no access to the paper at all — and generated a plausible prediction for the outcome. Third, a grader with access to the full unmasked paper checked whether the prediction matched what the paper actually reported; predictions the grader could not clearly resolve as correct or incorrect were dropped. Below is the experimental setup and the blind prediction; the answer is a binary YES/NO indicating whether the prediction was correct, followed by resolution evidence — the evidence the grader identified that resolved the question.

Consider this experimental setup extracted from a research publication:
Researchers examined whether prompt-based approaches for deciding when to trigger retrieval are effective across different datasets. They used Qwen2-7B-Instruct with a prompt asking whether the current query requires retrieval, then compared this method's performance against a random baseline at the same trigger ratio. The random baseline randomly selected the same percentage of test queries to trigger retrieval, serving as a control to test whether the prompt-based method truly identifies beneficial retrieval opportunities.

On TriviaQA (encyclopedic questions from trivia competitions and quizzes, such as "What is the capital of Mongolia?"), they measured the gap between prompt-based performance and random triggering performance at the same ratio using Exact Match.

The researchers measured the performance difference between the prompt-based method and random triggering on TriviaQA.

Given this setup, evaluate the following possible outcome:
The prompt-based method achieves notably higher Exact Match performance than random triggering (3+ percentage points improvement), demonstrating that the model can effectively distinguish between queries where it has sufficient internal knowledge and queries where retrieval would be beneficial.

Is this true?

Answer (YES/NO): YES